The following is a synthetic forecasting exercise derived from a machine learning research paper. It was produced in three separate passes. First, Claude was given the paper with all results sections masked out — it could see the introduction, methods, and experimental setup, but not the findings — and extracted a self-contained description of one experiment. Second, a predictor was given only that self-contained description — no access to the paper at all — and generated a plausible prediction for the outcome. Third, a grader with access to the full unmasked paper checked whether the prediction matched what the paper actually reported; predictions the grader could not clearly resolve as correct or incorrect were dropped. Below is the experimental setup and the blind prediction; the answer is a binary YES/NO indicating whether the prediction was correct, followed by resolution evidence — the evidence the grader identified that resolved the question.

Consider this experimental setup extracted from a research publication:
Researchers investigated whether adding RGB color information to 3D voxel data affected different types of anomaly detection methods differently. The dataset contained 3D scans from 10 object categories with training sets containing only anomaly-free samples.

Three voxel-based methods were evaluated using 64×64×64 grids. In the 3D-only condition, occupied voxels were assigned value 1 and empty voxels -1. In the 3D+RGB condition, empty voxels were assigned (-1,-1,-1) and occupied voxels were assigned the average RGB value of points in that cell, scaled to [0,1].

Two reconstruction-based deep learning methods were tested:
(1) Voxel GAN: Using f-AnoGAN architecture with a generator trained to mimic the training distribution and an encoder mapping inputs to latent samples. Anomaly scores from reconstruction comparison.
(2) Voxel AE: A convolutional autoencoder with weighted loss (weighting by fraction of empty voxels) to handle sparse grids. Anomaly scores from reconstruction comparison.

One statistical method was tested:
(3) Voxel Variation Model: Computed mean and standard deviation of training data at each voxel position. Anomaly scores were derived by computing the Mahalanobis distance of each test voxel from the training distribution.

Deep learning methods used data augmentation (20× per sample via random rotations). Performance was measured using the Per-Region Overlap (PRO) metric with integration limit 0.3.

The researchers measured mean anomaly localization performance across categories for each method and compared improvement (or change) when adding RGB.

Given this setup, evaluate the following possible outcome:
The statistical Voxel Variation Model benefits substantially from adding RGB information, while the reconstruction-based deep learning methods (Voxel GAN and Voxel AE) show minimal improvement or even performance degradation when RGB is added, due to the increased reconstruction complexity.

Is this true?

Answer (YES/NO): NO